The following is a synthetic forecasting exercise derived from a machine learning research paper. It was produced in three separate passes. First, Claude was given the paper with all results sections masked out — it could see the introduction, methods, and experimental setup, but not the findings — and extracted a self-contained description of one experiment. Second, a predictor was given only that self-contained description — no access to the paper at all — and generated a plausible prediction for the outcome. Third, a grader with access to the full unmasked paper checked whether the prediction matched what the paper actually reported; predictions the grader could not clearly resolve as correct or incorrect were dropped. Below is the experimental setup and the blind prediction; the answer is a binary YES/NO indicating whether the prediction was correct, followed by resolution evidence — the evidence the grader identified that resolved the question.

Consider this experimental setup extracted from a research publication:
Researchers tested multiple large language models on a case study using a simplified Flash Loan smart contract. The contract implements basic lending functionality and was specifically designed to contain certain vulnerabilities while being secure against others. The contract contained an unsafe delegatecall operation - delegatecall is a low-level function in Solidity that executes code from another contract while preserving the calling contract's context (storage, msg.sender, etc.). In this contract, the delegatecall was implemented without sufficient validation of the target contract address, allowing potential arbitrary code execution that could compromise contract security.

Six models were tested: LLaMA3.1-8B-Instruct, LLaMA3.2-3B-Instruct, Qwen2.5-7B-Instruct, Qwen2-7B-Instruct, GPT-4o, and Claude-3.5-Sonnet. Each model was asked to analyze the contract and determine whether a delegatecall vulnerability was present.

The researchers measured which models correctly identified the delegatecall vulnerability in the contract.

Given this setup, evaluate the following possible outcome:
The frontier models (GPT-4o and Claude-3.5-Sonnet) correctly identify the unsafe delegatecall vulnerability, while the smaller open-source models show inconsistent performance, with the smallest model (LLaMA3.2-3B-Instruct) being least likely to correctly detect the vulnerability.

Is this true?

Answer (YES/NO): NO